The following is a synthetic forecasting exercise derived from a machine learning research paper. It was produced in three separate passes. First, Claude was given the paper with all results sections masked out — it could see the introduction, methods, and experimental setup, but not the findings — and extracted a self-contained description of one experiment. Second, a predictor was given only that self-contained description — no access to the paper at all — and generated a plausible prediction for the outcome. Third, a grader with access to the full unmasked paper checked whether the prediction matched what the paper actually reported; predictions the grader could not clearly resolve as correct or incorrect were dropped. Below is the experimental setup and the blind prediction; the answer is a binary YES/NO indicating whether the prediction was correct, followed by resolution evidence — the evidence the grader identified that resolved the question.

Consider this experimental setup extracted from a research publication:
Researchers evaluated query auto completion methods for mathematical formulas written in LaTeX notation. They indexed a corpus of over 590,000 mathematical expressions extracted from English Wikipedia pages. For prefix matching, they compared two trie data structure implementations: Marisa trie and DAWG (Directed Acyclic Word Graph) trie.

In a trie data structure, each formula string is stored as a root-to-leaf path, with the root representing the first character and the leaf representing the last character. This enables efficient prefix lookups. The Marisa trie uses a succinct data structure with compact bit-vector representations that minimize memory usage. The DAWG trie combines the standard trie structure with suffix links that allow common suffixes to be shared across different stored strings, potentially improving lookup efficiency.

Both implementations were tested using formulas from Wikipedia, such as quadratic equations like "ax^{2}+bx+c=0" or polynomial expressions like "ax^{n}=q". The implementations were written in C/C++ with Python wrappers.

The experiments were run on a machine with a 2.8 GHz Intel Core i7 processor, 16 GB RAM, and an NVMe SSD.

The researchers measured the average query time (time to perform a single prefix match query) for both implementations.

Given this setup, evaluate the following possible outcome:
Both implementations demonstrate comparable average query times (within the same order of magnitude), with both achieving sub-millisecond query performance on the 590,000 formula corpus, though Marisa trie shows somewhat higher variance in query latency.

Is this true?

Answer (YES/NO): NO